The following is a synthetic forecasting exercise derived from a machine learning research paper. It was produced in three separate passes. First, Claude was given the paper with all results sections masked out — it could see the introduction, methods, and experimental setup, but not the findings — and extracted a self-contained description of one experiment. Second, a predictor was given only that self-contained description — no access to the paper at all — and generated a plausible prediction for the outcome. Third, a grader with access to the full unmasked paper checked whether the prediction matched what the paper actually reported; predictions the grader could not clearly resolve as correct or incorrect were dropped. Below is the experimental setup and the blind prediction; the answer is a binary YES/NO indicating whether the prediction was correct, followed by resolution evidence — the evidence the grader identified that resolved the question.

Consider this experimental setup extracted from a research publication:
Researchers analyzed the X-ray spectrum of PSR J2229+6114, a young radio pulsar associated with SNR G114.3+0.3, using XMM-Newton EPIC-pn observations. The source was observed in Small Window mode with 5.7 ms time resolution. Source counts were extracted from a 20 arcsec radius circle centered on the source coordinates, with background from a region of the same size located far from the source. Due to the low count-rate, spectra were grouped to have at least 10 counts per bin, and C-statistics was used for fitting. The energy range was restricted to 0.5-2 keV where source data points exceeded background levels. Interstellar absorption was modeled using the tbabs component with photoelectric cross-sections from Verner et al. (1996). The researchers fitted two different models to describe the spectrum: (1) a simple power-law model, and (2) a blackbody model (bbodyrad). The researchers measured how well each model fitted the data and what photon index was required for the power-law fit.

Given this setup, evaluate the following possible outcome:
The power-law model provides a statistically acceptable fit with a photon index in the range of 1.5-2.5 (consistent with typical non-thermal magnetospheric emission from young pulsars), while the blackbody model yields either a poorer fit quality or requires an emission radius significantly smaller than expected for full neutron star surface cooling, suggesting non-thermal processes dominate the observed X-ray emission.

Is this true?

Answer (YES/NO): NO